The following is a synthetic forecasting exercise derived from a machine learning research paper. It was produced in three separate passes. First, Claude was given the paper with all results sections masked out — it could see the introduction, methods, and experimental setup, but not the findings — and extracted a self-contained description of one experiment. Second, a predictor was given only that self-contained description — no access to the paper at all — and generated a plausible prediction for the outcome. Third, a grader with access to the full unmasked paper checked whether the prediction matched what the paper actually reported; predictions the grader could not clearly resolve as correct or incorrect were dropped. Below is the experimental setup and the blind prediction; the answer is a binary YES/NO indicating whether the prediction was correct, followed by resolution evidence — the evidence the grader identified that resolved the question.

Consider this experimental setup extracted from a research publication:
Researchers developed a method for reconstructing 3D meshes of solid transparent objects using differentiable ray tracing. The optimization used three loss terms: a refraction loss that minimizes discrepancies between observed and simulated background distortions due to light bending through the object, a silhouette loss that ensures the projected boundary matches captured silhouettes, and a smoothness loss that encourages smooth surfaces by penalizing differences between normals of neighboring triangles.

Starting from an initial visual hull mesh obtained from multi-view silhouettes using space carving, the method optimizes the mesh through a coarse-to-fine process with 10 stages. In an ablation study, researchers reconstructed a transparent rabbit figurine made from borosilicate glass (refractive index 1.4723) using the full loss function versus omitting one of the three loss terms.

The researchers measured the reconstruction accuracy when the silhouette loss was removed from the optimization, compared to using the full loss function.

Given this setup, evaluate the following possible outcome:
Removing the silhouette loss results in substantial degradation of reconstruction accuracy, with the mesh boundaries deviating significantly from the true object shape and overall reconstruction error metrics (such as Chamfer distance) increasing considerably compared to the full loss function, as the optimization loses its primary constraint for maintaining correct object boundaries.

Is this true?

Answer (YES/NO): YES